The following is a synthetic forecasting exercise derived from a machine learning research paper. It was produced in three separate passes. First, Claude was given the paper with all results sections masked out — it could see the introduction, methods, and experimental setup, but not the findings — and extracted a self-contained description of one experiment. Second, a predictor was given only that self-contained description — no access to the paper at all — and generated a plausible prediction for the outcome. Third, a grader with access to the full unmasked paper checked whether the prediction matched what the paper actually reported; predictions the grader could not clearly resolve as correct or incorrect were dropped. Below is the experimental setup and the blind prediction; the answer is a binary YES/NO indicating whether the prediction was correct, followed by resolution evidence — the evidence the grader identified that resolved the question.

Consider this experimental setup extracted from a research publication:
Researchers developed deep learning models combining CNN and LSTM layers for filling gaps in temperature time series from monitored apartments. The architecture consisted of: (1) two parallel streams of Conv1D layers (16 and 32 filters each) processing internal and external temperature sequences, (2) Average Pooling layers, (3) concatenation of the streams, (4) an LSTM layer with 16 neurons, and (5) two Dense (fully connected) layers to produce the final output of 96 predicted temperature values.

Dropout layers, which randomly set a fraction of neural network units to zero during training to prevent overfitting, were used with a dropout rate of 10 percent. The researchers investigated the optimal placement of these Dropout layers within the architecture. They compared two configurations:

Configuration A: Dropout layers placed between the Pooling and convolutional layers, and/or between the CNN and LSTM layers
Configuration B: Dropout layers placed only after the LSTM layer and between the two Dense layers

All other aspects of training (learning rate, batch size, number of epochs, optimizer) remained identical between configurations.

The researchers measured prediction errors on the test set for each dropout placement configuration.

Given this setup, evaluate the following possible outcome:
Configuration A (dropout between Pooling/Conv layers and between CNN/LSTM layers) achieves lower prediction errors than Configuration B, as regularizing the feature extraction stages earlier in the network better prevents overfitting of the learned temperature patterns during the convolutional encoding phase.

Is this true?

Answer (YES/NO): NO